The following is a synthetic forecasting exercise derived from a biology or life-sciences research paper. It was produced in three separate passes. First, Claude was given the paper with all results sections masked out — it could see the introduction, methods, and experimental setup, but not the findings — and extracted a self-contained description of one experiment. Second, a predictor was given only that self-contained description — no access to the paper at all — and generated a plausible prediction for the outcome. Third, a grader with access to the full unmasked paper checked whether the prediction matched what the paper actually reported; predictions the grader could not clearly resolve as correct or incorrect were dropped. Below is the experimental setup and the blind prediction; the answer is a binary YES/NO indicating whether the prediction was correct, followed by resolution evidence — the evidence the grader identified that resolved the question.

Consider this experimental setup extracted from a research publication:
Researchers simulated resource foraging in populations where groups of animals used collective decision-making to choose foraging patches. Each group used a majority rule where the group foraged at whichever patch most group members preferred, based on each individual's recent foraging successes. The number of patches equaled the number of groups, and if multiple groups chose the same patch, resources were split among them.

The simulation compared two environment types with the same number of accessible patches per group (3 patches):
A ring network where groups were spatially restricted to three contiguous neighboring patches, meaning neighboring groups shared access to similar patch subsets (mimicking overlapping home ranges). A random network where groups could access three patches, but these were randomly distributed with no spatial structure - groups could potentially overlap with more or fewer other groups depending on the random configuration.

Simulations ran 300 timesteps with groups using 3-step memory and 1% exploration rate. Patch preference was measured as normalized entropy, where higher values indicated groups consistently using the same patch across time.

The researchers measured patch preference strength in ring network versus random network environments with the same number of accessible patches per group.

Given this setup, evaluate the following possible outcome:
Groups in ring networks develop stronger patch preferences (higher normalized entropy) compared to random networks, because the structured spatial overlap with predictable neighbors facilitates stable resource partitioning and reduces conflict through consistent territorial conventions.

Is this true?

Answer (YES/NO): NO